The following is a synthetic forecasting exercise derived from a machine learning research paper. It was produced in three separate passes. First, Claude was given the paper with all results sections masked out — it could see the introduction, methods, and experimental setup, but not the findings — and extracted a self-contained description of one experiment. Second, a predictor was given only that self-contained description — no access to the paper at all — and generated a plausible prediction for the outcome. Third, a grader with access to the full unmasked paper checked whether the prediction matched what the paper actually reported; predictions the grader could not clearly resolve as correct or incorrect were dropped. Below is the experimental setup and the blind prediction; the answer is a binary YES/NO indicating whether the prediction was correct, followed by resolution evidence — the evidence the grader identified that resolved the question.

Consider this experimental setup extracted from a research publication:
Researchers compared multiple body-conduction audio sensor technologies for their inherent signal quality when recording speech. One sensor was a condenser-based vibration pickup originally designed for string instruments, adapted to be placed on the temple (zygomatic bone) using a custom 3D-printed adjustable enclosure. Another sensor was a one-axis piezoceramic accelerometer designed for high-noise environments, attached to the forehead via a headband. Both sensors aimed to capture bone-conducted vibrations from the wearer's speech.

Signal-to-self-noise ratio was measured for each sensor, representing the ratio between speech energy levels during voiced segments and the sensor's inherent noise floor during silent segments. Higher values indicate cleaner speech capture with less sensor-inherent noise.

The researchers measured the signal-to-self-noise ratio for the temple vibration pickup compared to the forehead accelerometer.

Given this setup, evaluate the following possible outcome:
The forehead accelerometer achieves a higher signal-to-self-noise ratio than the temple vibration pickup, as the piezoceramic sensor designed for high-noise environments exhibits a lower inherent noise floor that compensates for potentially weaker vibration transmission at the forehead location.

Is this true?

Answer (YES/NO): YES